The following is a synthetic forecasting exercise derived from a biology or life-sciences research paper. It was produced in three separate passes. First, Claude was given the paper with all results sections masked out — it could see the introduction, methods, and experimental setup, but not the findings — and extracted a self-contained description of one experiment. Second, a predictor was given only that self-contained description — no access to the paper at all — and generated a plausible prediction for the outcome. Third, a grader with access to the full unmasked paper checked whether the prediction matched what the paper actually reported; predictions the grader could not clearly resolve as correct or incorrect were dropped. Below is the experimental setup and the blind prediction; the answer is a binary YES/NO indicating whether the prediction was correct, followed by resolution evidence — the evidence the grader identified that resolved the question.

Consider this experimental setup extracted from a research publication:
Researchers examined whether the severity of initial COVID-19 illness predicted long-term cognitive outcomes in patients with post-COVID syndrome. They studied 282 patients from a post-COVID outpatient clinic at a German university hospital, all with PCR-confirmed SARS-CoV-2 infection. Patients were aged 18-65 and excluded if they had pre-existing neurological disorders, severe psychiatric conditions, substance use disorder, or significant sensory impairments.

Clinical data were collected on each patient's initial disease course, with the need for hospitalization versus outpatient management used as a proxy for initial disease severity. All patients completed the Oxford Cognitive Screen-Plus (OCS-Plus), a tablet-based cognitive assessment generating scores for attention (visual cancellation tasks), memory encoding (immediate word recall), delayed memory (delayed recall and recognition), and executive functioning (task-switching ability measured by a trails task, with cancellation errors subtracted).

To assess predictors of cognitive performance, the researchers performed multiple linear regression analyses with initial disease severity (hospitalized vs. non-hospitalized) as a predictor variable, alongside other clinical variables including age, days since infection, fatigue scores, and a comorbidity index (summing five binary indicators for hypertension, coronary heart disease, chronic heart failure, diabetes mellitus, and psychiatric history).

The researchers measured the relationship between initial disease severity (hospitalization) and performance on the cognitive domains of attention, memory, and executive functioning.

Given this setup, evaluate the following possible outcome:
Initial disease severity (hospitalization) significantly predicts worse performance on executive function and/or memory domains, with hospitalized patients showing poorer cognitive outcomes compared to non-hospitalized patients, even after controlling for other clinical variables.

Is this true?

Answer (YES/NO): YES